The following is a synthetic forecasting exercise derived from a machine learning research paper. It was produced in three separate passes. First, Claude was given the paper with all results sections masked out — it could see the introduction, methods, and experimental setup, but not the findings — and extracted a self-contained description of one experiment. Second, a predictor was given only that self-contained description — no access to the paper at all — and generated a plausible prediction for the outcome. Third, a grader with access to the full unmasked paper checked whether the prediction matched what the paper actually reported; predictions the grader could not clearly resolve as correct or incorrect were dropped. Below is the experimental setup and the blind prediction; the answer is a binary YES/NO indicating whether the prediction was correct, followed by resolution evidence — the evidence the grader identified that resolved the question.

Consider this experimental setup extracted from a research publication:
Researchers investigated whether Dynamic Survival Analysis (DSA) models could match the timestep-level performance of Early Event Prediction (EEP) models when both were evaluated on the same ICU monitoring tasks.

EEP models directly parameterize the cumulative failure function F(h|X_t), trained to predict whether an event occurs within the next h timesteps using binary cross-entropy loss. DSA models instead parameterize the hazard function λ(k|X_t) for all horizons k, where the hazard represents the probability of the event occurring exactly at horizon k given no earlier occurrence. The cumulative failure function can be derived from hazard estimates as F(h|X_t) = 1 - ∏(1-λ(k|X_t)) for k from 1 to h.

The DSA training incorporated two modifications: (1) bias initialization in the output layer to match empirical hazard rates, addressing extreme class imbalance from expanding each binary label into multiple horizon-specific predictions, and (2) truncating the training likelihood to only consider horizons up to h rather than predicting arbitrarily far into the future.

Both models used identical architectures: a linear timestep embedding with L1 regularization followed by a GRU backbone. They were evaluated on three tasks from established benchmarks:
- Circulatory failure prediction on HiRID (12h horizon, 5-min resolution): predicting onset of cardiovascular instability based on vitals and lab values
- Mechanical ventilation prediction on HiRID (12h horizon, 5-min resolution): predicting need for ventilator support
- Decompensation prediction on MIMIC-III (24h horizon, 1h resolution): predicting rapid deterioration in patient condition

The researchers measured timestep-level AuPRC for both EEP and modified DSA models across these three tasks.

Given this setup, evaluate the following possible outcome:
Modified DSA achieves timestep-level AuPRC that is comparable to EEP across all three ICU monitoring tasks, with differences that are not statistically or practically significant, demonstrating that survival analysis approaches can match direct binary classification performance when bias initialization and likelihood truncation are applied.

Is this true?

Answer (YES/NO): NO